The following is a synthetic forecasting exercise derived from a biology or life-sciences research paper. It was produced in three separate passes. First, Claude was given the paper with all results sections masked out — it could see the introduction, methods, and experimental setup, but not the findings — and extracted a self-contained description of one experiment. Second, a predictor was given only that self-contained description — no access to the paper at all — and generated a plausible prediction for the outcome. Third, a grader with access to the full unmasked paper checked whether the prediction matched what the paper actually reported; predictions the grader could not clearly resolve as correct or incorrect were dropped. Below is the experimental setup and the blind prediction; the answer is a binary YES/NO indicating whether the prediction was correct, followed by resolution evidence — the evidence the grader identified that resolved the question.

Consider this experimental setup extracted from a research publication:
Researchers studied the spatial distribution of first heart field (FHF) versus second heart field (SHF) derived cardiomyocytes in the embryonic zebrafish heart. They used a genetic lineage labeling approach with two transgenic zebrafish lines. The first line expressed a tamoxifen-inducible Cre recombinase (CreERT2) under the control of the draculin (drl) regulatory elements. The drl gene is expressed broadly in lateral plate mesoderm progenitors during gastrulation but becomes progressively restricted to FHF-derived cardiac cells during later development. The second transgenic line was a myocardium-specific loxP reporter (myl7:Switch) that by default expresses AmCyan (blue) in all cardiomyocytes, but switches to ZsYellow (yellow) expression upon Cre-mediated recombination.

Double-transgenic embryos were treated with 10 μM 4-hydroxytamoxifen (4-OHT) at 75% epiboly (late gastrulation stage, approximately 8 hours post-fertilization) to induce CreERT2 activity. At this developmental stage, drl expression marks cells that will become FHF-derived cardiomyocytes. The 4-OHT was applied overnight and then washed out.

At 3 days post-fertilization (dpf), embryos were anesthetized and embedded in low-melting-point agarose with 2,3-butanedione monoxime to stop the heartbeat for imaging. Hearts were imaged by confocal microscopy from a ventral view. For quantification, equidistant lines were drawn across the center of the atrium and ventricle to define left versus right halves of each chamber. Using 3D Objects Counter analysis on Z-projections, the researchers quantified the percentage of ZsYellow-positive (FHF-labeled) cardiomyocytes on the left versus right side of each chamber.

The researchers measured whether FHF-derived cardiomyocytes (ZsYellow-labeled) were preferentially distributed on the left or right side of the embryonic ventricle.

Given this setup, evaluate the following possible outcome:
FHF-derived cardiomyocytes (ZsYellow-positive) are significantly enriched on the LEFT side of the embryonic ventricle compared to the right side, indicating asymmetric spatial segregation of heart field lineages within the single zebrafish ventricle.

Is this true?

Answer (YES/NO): NO